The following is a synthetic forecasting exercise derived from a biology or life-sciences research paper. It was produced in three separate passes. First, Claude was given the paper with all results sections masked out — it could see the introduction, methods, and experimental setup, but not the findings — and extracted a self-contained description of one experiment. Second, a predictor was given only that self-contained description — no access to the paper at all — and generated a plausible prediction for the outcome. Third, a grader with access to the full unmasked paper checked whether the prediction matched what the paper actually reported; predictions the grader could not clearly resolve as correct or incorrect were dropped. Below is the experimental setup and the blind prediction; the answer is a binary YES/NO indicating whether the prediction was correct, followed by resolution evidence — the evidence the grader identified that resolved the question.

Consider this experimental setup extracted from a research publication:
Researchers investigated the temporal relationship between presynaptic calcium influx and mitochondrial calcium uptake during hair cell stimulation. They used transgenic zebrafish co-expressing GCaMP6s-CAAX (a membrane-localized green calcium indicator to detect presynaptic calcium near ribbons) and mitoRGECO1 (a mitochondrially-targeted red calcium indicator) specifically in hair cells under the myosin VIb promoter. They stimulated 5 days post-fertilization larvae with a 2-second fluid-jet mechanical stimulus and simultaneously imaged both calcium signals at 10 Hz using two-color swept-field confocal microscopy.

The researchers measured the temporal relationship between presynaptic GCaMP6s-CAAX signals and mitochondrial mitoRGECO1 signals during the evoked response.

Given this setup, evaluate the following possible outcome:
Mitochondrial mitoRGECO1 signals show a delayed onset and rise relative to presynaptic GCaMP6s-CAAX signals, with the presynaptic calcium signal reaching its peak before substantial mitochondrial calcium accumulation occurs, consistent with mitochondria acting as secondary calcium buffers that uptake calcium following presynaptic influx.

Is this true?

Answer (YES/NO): YES